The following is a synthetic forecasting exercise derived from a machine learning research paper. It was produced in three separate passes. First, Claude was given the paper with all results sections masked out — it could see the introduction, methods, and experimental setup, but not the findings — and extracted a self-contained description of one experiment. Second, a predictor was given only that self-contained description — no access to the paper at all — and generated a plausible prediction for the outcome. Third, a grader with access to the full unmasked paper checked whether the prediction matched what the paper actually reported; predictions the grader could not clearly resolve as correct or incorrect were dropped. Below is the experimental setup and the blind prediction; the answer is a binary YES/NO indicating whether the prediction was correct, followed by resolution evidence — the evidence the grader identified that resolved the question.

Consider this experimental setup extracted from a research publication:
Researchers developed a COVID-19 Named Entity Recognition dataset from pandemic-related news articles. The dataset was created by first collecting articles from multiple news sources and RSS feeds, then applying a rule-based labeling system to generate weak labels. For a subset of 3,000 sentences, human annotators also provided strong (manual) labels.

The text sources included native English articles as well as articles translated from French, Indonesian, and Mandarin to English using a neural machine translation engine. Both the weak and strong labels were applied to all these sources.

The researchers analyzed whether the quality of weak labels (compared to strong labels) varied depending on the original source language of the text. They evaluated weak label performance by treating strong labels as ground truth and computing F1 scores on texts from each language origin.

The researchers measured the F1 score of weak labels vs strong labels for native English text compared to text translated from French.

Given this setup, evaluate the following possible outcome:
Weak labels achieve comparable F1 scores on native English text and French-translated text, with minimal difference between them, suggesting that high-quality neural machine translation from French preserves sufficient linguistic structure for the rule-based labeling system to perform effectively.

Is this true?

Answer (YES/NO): NO